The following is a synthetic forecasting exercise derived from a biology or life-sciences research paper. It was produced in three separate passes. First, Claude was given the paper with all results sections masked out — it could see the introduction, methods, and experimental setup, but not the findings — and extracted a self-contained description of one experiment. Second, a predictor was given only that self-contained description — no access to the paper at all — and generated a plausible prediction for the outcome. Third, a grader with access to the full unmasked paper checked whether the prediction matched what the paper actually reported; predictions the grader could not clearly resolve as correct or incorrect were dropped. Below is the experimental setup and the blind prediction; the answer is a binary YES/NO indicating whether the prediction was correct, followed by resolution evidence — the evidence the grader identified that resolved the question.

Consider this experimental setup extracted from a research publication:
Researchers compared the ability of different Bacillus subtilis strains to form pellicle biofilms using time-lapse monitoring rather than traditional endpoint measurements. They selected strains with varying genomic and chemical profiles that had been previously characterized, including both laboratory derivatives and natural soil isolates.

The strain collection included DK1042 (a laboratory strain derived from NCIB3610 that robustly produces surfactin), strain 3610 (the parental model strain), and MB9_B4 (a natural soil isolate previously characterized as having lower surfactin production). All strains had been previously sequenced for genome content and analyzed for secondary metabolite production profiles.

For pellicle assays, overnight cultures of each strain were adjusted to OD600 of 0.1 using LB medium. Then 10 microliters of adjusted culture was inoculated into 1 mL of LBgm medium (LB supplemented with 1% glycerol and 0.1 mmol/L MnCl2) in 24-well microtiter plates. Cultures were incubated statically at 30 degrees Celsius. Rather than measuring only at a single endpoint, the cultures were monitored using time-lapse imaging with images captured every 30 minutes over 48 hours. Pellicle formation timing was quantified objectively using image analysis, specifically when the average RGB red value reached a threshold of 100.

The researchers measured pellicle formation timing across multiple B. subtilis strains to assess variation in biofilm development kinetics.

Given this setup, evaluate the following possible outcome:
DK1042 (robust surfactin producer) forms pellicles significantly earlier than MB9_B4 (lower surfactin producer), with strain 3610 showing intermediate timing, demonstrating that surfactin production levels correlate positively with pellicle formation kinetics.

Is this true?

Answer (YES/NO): NO